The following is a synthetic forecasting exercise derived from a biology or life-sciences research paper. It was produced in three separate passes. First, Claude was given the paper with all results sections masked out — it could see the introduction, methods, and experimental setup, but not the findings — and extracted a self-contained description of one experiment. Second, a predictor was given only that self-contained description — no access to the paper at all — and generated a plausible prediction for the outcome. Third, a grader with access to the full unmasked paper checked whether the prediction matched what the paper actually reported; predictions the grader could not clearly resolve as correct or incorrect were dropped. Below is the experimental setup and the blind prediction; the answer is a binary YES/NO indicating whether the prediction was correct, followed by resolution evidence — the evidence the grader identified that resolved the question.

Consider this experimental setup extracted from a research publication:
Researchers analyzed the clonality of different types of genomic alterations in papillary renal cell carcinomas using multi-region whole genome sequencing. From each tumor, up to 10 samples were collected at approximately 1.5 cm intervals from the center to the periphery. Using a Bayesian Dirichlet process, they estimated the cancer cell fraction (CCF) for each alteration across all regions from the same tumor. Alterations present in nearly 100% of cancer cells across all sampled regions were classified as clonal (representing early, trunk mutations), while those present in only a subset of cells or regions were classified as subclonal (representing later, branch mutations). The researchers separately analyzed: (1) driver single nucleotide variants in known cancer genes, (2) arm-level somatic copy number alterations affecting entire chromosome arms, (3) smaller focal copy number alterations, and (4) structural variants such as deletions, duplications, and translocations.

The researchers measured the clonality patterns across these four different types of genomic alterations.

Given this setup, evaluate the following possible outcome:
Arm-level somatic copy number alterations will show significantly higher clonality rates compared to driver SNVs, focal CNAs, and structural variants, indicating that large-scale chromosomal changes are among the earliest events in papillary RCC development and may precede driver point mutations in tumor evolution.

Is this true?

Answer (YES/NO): NO